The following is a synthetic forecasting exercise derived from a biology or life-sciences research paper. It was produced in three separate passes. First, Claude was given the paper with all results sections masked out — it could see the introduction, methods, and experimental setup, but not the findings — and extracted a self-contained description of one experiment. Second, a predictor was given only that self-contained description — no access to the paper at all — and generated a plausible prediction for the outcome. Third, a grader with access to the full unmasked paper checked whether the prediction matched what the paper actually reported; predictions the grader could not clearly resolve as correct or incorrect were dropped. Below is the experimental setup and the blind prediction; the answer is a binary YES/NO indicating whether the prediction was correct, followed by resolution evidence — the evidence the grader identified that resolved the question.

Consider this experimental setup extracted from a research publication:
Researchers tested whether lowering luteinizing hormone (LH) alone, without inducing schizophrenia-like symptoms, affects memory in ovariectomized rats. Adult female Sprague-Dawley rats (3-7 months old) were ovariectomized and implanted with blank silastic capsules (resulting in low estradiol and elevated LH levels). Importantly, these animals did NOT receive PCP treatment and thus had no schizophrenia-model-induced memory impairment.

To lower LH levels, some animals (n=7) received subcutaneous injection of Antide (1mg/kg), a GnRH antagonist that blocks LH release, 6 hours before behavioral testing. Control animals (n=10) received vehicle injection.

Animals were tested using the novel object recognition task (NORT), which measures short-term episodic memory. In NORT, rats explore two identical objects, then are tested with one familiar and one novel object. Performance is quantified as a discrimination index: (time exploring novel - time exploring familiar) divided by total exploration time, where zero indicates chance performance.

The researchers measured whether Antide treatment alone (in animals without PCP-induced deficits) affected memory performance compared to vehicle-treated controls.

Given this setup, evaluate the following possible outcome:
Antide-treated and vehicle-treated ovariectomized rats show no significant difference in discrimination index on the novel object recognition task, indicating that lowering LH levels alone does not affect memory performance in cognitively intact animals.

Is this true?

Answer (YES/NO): YES